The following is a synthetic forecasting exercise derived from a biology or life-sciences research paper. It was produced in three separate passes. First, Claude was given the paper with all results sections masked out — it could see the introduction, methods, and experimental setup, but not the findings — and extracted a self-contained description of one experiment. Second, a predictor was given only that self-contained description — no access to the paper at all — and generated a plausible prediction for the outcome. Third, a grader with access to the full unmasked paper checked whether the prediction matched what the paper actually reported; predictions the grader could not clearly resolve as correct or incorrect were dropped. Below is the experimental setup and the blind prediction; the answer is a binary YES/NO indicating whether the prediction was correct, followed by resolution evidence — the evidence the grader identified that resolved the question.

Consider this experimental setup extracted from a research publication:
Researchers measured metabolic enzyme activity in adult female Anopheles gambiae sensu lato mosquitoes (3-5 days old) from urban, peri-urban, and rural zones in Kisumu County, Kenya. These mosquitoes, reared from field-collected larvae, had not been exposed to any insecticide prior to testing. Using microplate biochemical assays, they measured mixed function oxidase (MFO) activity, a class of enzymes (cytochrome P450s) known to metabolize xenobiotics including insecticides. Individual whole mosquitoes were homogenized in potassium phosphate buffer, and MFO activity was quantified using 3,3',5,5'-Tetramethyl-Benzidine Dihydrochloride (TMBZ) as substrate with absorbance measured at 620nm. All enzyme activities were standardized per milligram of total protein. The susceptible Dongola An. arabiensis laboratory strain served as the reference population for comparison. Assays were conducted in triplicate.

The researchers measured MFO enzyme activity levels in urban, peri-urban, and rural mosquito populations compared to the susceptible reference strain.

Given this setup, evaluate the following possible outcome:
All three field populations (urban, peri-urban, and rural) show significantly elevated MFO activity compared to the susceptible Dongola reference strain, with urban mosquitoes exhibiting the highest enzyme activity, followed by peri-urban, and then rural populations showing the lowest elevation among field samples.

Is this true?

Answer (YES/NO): NO